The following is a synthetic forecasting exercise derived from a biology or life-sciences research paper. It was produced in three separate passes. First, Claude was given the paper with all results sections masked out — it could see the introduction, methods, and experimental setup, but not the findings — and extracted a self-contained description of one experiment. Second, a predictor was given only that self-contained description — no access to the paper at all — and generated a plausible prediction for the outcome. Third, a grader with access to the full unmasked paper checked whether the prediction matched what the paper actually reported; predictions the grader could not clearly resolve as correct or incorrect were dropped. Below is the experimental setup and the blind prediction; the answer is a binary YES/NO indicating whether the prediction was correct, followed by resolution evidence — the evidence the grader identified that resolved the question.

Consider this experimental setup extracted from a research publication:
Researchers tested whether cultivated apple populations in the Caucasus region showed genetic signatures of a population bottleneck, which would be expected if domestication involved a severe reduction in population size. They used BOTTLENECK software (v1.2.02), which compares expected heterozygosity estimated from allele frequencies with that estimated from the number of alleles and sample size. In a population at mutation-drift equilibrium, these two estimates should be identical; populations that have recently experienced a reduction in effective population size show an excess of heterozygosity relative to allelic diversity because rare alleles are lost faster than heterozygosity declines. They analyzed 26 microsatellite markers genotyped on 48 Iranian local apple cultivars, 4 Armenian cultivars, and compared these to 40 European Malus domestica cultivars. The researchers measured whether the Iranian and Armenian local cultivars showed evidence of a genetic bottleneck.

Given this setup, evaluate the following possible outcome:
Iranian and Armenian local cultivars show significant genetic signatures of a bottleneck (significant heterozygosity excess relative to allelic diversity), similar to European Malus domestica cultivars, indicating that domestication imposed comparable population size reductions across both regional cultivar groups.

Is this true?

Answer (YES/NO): NO